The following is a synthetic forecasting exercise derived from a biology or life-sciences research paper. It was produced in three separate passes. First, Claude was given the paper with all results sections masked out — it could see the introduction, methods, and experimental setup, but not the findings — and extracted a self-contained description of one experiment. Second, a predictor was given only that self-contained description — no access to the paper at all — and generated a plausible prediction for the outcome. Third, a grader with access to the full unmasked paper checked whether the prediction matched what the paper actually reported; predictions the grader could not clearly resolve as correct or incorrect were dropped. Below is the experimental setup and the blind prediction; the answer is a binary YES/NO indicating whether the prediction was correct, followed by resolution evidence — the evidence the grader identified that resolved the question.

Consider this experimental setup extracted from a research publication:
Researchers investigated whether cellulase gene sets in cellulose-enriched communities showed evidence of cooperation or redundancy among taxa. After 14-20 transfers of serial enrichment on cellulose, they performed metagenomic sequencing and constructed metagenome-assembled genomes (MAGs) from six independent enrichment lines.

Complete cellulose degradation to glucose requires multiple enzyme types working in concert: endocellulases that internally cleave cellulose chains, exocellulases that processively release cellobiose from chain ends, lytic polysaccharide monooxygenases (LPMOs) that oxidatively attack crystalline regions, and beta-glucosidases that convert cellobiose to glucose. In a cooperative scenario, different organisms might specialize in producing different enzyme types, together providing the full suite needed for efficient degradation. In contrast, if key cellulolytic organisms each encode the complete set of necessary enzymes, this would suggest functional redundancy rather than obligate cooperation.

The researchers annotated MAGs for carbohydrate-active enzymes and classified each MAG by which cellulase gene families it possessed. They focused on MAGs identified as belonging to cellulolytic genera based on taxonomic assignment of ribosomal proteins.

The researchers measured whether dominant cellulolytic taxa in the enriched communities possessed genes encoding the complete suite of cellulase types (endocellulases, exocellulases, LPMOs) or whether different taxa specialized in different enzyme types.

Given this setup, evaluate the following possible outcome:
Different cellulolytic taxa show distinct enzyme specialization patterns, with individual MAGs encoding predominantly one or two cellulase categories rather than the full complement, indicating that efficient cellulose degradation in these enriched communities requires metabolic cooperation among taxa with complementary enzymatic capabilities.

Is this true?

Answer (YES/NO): NO